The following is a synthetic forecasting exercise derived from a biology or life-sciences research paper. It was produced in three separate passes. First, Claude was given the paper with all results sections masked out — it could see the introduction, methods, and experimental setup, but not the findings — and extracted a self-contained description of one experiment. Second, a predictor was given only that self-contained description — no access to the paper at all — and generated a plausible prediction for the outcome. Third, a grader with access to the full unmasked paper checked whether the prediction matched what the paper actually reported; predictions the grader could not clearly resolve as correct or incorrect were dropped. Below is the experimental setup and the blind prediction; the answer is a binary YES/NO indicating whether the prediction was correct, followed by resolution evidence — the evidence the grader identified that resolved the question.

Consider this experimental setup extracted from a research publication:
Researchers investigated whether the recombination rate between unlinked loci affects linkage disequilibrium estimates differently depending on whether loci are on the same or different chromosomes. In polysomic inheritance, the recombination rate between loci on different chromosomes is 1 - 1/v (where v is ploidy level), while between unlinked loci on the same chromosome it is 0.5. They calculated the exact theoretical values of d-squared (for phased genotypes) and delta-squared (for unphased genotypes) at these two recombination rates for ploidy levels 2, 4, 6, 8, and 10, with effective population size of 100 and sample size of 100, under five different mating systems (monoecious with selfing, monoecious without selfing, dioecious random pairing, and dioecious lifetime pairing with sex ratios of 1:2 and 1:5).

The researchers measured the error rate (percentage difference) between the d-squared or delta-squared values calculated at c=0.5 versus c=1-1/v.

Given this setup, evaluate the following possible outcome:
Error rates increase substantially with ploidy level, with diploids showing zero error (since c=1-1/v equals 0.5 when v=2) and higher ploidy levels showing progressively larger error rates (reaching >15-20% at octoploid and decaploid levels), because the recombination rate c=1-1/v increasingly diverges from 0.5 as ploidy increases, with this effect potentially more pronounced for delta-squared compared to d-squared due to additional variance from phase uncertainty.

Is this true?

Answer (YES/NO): NO